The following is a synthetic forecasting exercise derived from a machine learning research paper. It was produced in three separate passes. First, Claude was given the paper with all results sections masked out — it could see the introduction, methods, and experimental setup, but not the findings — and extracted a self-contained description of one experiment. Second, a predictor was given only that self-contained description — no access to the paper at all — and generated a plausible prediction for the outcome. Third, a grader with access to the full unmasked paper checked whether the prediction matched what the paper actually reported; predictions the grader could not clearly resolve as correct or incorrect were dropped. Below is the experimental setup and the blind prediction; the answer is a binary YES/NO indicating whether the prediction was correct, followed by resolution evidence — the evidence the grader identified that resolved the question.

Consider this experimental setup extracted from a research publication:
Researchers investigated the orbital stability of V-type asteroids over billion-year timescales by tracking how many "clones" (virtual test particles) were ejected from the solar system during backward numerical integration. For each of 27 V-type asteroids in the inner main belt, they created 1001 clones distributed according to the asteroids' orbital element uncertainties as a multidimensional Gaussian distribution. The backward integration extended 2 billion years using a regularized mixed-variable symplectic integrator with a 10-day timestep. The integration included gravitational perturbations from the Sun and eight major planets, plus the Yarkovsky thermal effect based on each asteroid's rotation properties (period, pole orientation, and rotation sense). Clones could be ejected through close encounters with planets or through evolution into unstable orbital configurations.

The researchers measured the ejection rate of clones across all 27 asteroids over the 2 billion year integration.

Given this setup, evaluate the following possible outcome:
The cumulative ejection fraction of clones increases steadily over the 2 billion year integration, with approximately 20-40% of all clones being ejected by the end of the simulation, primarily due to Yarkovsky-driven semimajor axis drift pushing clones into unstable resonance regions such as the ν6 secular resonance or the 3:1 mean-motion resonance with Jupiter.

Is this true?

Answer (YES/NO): NO